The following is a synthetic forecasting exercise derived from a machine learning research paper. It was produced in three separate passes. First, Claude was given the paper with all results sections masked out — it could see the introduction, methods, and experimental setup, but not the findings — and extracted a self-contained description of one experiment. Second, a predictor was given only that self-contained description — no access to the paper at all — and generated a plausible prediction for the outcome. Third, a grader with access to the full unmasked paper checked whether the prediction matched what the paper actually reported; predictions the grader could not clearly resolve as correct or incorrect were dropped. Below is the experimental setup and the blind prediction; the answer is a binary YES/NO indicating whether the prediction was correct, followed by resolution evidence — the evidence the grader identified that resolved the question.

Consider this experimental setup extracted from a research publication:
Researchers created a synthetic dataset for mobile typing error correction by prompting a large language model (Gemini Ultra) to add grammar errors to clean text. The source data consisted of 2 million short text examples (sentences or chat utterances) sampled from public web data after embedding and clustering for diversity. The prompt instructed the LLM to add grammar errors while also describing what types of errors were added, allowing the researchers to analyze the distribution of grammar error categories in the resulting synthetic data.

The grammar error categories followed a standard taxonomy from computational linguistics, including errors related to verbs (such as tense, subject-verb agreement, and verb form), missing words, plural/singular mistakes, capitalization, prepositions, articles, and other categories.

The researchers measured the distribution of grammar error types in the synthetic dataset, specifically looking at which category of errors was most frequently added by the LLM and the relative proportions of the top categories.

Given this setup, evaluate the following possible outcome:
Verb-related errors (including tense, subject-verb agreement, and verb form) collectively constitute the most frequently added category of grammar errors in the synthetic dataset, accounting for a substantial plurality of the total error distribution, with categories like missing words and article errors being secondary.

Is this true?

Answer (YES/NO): YES